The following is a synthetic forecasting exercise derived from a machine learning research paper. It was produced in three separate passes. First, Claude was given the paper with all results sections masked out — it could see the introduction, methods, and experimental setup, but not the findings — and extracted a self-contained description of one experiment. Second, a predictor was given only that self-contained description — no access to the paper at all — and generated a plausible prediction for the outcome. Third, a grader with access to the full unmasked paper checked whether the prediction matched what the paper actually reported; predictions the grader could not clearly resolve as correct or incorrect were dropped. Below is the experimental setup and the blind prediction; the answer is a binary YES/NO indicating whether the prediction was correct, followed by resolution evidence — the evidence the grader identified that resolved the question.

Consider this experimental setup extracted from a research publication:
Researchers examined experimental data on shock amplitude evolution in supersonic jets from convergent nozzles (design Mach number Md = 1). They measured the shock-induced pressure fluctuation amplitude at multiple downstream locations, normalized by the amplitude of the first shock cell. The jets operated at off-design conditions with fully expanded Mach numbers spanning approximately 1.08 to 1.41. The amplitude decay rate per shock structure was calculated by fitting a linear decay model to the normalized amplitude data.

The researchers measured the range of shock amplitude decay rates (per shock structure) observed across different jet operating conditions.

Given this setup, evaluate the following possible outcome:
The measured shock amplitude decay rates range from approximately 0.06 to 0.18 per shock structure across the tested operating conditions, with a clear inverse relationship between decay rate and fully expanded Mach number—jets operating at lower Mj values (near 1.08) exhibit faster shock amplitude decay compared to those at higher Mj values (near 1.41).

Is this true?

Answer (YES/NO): NO